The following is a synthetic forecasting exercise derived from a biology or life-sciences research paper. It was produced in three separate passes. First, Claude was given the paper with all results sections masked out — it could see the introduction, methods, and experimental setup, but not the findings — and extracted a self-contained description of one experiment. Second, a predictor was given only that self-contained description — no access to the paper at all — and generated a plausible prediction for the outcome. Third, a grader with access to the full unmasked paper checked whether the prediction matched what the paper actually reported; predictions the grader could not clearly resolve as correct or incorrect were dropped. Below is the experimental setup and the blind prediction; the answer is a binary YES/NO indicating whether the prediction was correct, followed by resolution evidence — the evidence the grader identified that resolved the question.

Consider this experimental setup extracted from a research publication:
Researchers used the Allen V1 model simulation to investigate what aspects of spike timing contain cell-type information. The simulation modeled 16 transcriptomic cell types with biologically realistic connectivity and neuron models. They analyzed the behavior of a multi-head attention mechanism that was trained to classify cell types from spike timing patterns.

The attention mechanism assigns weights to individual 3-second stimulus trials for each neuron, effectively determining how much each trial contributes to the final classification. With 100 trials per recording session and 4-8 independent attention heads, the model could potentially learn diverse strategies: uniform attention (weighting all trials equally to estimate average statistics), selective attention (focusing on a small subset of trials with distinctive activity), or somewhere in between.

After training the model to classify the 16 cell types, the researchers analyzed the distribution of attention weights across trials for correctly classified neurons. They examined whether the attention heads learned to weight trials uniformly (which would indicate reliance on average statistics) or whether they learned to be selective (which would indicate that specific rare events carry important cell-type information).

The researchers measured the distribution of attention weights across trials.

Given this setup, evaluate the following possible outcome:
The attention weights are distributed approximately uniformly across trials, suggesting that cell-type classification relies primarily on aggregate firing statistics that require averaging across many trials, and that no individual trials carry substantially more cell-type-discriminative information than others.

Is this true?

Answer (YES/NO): NO